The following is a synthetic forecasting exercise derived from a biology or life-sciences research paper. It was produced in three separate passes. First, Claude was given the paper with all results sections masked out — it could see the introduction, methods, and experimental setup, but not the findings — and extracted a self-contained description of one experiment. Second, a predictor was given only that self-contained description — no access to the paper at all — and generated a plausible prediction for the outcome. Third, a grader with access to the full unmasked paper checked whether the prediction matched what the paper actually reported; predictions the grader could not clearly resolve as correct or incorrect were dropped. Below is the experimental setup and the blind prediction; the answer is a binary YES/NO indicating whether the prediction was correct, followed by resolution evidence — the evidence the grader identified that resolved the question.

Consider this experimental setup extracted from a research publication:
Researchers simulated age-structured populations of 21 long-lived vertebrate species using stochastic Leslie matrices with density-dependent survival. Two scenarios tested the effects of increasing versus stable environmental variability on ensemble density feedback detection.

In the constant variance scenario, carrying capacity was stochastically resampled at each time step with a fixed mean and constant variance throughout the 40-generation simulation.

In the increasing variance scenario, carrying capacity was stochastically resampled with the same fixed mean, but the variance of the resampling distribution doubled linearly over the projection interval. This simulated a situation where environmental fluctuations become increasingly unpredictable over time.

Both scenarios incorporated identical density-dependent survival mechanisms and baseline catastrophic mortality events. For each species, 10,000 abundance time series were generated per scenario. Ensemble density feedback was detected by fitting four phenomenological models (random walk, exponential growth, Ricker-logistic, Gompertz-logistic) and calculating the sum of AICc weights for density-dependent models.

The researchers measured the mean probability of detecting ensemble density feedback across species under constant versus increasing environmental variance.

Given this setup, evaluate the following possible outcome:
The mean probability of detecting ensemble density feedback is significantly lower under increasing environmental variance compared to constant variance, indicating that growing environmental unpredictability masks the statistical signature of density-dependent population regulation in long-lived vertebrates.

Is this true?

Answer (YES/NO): NO